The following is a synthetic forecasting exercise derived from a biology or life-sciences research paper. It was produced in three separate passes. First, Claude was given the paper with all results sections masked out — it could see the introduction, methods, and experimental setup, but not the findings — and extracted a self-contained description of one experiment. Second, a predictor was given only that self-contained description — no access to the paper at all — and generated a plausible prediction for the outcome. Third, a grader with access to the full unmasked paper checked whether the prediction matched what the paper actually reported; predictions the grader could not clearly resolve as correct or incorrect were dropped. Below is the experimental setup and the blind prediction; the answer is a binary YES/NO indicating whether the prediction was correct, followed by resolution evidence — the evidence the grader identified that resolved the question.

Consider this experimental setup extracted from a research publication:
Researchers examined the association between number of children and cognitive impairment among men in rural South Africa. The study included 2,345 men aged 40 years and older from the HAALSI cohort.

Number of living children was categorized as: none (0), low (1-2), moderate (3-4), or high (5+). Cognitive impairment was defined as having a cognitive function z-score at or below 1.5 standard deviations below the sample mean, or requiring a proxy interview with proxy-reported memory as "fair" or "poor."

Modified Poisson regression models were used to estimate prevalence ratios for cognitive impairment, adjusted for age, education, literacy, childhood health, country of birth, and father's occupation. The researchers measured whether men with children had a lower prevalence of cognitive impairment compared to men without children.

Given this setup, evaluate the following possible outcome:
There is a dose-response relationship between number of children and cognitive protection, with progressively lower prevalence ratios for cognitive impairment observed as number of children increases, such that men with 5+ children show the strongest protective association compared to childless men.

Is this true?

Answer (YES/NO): NO